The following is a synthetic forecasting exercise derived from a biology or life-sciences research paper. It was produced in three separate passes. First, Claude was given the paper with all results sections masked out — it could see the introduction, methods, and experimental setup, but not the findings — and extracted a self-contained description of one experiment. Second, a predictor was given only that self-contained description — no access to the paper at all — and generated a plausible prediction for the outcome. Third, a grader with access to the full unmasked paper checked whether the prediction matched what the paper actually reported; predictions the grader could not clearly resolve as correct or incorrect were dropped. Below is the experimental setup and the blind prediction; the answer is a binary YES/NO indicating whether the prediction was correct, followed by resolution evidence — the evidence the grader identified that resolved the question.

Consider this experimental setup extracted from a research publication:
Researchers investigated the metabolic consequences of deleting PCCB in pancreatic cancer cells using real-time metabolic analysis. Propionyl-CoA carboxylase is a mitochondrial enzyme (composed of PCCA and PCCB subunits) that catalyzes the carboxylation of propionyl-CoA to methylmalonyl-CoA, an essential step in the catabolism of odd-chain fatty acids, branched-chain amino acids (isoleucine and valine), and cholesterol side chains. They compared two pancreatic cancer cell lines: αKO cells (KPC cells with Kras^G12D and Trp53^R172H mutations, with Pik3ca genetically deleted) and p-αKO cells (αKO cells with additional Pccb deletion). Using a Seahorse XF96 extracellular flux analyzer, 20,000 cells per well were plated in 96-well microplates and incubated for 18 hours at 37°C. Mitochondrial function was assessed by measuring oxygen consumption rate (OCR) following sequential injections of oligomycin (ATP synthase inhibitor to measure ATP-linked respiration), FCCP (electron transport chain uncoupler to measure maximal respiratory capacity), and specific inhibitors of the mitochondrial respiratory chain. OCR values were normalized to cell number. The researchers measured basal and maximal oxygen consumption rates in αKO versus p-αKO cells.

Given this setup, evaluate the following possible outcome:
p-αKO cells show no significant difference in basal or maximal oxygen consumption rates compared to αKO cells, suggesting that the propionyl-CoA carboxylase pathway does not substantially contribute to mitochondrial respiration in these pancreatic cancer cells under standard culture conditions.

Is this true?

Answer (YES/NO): YES